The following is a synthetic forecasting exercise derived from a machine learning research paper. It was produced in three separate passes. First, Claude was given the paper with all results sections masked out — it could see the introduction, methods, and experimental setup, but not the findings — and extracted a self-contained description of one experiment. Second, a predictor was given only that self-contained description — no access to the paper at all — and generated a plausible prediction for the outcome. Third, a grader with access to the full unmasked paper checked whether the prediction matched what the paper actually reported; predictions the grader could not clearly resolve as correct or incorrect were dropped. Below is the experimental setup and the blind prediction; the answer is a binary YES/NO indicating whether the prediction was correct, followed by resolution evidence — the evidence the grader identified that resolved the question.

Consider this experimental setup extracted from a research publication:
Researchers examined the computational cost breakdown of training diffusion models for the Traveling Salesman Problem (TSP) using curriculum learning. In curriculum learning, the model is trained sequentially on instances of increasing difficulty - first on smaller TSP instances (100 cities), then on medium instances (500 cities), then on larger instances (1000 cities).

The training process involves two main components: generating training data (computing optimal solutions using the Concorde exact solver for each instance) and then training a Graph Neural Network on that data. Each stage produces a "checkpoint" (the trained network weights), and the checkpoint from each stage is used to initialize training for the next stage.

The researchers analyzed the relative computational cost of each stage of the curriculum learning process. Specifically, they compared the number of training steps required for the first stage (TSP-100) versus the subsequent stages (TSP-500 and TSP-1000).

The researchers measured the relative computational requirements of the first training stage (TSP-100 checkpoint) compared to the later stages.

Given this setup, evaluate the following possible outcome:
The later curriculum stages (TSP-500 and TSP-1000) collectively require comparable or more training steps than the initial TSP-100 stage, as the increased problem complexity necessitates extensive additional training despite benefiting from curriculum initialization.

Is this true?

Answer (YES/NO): NO